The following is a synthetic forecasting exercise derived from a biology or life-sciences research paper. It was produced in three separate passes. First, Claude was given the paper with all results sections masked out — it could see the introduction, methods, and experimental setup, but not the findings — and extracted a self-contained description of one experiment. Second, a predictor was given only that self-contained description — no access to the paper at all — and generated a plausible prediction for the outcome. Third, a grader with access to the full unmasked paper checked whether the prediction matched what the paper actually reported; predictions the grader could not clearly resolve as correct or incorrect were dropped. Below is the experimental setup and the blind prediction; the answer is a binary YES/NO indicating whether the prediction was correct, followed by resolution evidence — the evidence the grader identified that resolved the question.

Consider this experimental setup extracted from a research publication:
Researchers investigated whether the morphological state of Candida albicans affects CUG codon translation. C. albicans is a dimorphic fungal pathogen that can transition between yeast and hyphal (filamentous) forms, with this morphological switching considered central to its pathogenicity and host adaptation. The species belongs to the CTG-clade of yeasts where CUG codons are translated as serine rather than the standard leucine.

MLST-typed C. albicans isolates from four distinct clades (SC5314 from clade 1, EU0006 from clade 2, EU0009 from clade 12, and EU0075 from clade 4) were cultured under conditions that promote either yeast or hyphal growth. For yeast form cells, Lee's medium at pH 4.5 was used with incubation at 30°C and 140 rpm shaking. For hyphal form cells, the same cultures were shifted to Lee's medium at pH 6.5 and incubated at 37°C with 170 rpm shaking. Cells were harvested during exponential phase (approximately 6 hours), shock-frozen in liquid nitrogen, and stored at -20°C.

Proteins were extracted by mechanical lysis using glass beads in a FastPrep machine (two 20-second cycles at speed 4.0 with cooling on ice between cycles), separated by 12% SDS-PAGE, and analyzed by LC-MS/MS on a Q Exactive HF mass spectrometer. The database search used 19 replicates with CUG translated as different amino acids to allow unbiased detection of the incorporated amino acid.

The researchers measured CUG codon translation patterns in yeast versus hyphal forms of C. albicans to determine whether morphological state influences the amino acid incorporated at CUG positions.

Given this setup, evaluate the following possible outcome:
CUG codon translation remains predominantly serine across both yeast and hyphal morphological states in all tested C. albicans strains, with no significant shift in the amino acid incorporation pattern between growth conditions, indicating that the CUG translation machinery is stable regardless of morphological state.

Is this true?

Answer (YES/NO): YES